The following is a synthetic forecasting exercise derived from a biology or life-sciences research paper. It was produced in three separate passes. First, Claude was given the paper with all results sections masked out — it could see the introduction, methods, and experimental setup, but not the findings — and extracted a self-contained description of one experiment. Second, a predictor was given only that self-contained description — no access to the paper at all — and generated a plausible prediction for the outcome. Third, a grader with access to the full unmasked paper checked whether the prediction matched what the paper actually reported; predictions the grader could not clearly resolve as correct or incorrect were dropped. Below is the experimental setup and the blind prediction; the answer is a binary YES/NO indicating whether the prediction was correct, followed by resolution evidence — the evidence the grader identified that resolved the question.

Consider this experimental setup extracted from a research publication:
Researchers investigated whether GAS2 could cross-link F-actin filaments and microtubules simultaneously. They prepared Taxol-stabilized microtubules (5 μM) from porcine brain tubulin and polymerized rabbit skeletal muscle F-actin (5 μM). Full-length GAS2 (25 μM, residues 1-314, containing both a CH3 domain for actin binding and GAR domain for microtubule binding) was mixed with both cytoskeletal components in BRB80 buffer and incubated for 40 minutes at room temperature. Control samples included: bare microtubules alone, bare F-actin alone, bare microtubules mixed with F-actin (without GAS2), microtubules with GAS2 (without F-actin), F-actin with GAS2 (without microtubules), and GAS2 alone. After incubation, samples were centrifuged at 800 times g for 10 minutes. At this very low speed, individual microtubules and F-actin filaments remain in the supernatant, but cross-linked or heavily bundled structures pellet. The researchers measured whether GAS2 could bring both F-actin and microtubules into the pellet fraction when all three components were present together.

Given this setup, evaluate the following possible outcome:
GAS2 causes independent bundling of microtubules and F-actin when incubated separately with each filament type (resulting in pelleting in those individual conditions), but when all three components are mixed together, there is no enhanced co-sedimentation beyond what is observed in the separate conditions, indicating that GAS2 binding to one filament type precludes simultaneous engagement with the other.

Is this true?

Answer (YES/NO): NO